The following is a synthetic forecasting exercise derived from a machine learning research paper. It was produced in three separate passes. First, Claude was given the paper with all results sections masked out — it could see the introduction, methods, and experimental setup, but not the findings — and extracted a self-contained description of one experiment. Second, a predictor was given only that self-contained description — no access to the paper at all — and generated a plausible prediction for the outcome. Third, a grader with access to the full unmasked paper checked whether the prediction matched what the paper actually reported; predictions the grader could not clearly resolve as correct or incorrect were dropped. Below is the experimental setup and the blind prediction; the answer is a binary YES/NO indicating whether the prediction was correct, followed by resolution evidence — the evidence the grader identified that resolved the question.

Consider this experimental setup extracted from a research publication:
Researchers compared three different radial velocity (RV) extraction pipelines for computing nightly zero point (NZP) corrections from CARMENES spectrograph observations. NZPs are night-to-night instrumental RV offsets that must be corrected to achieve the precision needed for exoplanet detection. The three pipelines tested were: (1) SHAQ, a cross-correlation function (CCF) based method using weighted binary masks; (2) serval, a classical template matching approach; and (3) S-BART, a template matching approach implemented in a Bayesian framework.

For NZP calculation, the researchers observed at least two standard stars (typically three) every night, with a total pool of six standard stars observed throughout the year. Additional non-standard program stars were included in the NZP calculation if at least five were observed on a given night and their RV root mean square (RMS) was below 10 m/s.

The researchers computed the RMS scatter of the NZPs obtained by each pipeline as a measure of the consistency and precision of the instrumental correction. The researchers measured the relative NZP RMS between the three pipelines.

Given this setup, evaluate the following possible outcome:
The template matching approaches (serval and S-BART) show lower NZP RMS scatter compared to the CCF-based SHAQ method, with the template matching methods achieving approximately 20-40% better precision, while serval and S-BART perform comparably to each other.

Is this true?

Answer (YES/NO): NO